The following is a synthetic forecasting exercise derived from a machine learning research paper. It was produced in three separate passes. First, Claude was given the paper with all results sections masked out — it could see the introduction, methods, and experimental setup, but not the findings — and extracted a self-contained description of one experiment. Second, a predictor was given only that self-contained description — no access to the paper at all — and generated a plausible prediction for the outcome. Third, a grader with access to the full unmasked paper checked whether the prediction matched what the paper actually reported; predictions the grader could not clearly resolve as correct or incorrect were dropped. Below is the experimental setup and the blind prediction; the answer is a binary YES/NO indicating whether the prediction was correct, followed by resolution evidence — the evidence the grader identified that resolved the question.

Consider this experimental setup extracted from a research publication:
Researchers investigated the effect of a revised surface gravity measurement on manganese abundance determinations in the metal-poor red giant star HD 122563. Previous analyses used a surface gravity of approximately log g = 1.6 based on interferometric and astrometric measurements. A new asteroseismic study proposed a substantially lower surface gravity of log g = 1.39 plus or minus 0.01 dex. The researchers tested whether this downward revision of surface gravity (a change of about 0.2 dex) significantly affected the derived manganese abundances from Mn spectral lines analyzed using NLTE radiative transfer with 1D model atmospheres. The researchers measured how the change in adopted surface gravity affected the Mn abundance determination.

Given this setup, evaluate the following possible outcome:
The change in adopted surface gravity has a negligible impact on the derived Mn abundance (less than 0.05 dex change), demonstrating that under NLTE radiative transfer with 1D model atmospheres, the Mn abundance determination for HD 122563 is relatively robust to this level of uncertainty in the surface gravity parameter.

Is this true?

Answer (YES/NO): NO